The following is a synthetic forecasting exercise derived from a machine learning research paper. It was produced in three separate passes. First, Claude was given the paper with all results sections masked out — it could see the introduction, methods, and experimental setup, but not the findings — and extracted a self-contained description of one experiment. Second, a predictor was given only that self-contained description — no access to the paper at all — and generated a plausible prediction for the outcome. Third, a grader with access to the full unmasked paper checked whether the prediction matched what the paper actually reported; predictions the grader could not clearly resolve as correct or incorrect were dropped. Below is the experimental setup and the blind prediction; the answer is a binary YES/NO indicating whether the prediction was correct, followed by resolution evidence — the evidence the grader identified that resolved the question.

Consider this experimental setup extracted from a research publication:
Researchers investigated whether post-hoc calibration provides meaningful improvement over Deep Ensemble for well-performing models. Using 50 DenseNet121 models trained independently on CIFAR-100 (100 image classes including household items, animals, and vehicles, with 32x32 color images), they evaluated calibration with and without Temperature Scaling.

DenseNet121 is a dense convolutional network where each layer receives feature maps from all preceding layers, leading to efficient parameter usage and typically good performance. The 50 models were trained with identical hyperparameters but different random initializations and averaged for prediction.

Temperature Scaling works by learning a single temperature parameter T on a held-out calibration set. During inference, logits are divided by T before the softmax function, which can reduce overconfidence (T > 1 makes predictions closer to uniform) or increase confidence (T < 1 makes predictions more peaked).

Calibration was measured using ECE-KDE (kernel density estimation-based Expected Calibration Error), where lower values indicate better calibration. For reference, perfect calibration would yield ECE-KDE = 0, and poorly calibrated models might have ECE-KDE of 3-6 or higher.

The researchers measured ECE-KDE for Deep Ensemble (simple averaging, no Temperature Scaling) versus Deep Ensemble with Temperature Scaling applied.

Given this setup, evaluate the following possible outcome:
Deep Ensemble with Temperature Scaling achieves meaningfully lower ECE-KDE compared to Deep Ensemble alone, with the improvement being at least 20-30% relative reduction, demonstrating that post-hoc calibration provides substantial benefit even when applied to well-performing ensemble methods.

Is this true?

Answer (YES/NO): NO